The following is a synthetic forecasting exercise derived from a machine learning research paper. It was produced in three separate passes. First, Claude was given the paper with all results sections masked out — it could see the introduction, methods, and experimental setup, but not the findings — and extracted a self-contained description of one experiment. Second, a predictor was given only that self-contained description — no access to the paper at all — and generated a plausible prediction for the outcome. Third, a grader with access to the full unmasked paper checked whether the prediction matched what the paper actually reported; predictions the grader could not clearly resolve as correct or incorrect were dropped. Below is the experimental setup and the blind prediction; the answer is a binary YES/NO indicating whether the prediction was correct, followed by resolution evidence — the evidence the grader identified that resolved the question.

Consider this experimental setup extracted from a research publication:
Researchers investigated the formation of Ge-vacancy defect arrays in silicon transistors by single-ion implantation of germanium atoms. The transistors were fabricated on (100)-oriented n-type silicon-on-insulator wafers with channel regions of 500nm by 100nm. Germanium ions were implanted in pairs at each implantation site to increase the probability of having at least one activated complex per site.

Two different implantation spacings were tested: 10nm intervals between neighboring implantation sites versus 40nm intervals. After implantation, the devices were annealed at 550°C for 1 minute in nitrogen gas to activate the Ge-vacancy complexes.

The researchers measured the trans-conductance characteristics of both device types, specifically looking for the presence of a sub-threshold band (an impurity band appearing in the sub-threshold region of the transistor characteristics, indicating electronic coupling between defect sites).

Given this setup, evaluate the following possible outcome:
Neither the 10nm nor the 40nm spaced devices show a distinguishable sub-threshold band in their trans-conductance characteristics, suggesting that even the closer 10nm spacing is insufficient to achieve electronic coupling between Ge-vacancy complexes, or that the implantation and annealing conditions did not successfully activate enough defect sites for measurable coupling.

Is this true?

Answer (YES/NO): NO